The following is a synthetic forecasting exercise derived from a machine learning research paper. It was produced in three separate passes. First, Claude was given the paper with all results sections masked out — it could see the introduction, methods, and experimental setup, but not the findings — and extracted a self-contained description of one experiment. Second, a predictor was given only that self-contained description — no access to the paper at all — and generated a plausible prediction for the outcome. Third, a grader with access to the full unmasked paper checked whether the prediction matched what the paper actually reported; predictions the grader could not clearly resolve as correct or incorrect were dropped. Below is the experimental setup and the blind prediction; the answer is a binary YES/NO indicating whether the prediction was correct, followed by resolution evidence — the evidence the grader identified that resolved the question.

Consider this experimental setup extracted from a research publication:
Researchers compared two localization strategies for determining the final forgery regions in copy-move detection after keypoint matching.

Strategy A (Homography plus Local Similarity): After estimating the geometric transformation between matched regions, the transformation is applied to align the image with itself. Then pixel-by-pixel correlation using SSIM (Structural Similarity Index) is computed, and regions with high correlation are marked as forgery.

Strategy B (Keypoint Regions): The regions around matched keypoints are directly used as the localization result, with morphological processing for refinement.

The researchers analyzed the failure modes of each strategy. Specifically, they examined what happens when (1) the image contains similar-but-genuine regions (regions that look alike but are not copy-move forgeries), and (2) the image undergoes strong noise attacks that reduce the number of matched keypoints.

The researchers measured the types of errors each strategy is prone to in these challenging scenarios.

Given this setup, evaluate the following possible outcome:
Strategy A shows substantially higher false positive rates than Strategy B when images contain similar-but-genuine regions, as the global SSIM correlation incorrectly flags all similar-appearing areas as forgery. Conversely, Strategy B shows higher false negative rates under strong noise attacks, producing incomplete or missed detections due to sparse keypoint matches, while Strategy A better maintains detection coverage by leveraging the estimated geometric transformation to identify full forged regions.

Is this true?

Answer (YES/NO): NO